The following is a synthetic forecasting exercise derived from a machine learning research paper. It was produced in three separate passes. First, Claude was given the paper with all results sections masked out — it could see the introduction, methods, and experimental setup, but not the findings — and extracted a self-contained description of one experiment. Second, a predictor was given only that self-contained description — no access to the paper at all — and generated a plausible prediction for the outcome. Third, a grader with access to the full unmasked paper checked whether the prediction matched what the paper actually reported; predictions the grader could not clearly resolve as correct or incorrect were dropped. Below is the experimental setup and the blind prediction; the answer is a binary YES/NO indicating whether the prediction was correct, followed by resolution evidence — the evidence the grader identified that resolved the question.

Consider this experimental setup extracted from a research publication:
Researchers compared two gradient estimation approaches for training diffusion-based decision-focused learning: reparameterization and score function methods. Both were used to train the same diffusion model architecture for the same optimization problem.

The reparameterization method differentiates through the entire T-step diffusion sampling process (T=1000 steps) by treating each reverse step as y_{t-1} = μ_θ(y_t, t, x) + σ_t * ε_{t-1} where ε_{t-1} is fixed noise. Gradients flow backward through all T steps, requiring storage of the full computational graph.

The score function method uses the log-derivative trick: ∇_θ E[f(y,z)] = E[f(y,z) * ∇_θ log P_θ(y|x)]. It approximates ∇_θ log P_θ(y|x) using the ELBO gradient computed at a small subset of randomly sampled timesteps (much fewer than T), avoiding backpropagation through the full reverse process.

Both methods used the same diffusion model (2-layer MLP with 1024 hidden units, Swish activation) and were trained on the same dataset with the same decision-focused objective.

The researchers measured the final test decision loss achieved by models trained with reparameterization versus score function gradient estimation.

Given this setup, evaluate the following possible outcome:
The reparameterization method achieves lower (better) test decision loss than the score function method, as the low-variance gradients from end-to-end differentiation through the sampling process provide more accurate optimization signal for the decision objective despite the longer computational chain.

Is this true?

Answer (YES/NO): NO